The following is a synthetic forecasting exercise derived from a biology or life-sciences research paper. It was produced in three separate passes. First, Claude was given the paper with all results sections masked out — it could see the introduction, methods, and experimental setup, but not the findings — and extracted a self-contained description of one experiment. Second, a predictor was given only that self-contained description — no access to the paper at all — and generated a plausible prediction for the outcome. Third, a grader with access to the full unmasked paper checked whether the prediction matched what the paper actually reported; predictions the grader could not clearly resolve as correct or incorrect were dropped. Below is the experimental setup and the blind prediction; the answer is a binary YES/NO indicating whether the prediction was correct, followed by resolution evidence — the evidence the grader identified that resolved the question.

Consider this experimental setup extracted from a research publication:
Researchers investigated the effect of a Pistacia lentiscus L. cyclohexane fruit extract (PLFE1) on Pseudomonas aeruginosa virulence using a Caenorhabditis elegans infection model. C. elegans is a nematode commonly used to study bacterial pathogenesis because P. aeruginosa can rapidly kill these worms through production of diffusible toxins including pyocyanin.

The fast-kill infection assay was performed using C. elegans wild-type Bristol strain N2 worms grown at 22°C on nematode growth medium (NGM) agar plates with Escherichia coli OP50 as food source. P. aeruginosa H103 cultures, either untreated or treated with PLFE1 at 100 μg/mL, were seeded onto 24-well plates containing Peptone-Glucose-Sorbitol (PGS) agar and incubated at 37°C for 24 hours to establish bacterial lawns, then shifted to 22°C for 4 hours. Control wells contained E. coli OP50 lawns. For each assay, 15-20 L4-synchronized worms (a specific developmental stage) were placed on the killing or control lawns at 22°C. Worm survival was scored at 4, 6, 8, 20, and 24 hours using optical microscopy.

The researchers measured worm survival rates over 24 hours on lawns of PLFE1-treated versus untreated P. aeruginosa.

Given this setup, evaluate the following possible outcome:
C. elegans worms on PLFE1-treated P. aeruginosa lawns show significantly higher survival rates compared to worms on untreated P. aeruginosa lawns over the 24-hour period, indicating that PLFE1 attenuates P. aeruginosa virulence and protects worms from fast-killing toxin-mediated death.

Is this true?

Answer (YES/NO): YES